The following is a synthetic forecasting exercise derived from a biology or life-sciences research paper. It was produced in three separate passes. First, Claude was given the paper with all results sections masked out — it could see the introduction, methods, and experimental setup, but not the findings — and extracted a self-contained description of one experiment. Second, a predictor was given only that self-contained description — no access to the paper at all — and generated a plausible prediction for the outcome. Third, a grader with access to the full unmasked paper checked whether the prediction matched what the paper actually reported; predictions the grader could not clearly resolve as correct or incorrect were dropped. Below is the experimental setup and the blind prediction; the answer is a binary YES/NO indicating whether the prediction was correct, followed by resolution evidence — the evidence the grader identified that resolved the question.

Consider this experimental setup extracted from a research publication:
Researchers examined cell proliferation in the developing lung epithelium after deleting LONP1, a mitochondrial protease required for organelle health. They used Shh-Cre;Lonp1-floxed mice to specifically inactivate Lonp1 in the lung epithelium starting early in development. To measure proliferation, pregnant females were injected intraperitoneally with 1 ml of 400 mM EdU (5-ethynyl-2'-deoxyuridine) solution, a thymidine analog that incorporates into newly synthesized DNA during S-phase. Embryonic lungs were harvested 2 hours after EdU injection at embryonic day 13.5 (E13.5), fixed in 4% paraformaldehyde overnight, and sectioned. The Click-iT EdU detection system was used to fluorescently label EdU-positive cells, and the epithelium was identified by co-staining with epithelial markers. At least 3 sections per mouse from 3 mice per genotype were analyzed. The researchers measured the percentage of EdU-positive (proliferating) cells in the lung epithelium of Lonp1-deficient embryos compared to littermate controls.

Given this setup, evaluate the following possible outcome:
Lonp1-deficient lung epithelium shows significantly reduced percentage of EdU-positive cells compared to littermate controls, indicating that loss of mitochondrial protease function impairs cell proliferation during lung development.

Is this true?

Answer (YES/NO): YES